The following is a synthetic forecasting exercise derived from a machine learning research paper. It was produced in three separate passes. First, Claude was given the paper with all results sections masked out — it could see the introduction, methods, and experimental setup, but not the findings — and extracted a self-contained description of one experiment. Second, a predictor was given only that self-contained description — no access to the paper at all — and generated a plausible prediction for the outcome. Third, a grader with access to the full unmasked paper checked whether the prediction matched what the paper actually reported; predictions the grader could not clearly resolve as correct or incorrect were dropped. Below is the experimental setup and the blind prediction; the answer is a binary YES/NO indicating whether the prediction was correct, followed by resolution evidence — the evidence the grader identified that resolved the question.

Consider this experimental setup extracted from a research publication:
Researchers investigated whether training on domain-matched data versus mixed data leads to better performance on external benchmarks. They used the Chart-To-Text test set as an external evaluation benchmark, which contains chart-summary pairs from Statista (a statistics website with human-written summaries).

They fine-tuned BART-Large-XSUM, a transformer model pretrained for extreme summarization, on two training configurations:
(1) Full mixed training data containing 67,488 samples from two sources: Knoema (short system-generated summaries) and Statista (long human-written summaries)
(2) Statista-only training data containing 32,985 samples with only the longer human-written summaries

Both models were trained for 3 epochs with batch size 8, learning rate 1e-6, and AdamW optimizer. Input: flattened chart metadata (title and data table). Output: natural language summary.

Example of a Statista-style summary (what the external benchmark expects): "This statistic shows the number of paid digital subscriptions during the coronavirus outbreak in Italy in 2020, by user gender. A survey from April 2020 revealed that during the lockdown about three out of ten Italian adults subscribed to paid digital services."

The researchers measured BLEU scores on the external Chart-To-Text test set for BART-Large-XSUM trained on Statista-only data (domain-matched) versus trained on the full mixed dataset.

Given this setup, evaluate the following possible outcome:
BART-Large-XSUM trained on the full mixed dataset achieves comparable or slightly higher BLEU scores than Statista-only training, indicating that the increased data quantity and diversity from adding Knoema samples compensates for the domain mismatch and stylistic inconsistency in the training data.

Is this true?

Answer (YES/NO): NO